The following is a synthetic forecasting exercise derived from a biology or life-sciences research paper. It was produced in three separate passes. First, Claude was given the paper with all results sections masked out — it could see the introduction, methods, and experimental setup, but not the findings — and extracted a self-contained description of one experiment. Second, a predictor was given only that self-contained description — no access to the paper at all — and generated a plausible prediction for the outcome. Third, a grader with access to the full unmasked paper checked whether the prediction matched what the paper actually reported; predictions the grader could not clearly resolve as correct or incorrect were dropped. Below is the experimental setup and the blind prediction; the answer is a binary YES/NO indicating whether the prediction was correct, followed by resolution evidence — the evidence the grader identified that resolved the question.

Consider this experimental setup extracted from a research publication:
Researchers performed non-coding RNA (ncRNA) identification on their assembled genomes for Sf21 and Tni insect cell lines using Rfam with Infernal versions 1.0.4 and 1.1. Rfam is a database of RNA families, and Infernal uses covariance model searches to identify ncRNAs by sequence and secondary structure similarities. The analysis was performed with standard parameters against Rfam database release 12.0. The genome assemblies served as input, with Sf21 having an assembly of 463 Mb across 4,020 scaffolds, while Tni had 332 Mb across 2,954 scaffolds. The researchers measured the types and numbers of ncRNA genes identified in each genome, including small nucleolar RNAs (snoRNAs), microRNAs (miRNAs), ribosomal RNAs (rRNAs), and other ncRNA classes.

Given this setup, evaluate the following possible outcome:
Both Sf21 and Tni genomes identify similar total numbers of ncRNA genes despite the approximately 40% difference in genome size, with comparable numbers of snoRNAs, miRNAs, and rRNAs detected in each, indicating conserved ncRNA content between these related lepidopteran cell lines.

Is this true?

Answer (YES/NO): NO